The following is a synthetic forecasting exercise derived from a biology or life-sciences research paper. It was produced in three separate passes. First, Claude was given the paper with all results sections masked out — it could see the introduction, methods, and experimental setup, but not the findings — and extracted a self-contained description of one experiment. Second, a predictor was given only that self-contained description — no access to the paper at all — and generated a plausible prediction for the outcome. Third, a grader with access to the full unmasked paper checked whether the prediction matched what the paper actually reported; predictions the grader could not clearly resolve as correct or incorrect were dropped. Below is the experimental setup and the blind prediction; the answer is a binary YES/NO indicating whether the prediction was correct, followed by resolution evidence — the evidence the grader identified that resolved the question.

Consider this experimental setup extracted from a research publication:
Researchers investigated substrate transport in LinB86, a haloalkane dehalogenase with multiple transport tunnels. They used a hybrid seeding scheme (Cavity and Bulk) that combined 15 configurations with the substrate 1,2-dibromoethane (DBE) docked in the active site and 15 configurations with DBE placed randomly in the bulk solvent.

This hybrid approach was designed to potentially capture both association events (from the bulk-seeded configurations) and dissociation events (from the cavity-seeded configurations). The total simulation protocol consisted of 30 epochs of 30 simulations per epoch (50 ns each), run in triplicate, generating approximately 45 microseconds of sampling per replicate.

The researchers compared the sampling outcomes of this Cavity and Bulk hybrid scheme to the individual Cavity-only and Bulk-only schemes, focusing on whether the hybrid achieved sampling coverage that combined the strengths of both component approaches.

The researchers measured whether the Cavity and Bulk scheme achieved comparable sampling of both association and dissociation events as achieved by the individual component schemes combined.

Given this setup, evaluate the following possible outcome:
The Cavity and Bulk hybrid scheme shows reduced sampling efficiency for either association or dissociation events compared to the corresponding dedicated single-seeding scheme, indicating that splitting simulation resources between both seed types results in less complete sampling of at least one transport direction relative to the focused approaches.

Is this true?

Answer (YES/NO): NO